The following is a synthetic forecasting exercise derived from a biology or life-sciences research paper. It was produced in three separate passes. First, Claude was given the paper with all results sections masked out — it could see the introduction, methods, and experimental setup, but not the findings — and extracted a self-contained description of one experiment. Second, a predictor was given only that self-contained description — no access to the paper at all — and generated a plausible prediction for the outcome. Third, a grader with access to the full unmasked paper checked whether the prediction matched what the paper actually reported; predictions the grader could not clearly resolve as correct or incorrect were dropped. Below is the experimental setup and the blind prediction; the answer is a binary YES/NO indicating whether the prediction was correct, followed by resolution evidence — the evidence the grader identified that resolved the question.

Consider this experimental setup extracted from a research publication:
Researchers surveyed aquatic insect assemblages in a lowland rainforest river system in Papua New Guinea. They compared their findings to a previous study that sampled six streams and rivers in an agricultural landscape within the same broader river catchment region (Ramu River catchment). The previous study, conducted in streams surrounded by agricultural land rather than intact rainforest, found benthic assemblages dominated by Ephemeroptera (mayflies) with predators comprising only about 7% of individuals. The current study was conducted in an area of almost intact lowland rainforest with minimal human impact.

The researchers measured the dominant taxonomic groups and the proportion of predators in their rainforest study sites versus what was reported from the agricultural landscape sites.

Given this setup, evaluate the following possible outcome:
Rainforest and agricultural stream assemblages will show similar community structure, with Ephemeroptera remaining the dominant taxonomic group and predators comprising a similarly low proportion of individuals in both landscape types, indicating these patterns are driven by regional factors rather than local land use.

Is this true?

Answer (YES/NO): NO